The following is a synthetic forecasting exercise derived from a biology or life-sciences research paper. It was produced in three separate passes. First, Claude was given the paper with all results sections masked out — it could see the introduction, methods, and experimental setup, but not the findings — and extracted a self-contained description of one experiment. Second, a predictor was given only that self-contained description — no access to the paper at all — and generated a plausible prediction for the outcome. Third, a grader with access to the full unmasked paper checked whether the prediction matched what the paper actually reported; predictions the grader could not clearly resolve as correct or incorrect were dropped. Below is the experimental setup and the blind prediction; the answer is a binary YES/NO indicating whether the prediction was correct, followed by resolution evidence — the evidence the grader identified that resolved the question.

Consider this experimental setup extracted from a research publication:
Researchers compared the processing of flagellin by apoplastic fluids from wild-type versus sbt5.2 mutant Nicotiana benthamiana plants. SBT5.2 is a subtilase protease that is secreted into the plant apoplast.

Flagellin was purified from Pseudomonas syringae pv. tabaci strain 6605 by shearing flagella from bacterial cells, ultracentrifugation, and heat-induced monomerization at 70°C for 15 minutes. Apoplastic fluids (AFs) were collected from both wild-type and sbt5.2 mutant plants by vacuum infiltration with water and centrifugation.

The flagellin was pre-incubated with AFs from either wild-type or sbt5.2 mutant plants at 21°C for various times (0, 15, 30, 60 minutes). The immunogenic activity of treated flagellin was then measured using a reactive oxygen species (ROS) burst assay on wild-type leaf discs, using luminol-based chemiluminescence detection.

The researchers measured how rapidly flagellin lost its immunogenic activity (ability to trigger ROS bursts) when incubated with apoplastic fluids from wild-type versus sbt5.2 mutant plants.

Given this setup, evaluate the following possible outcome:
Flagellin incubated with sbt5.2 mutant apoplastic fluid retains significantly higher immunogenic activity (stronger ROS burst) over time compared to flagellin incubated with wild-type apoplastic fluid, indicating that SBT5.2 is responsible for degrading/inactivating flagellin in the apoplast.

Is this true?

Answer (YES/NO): YES